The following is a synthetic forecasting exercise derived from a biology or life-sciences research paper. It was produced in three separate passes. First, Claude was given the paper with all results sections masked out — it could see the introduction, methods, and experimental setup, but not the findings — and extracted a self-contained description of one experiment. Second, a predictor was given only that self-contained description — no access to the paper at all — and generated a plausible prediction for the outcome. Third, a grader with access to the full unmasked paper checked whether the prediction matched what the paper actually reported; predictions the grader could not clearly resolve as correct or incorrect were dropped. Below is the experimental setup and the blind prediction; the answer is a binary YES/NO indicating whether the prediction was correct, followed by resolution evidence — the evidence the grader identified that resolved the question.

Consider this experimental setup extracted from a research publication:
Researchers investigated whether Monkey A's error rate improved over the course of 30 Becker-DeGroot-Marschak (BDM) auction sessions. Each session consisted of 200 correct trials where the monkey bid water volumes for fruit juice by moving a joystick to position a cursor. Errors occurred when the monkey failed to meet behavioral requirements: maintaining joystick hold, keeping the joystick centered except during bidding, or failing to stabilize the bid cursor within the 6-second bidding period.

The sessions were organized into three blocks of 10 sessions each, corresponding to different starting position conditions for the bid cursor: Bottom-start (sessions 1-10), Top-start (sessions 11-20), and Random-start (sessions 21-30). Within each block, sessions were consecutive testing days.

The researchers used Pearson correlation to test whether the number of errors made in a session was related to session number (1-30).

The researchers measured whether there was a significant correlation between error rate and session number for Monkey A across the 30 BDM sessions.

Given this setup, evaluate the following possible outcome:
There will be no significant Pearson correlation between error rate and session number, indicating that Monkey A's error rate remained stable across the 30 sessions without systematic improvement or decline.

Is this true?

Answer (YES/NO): NO